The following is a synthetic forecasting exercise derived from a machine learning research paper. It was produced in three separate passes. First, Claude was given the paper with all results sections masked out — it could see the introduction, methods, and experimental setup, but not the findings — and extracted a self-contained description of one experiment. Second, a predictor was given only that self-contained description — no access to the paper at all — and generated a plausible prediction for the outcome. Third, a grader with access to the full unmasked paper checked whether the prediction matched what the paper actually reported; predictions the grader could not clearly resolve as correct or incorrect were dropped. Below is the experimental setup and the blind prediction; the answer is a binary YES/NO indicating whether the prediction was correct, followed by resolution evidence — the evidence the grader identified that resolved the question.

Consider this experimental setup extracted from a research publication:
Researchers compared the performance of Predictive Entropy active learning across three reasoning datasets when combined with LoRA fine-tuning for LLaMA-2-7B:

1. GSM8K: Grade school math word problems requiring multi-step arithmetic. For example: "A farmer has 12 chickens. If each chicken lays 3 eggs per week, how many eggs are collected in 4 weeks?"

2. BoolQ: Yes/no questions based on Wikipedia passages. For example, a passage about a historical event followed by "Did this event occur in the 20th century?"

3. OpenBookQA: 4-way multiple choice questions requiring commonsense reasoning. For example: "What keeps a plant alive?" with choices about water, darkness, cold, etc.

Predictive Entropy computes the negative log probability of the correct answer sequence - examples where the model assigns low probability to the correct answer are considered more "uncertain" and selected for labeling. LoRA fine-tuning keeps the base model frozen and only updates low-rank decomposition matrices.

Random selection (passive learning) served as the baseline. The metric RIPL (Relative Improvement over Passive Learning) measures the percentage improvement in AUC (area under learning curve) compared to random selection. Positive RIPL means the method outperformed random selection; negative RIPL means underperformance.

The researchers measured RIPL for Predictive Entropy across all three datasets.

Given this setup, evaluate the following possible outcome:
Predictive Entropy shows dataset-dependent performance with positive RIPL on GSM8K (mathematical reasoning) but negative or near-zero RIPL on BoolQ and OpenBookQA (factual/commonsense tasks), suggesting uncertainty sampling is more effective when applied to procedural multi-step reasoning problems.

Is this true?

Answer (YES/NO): NO